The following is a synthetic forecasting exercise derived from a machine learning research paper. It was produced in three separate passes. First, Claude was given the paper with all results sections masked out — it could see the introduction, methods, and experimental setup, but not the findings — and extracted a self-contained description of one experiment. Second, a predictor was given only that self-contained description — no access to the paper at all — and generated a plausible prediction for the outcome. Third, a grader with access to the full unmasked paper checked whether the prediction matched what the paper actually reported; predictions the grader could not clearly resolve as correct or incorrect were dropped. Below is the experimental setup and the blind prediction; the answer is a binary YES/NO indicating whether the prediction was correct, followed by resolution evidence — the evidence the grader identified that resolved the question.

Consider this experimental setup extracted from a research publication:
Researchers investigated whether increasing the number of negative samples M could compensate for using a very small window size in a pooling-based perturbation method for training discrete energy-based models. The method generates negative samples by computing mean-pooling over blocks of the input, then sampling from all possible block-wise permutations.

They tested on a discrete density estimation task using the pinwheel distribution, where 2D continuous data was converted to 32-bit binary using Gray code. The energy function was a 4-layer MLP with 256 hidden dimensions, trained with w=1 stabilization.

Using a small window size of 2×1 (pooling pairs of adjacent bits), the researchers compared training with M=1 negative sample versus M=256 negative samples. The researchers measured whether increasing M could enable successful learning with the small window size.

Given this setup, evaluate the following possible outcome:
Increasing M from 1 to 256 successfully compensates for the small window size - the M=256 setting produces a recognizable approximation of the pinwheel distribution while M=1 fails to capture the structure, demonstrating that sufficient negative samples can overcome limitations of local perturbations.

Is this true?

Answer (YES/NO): NO